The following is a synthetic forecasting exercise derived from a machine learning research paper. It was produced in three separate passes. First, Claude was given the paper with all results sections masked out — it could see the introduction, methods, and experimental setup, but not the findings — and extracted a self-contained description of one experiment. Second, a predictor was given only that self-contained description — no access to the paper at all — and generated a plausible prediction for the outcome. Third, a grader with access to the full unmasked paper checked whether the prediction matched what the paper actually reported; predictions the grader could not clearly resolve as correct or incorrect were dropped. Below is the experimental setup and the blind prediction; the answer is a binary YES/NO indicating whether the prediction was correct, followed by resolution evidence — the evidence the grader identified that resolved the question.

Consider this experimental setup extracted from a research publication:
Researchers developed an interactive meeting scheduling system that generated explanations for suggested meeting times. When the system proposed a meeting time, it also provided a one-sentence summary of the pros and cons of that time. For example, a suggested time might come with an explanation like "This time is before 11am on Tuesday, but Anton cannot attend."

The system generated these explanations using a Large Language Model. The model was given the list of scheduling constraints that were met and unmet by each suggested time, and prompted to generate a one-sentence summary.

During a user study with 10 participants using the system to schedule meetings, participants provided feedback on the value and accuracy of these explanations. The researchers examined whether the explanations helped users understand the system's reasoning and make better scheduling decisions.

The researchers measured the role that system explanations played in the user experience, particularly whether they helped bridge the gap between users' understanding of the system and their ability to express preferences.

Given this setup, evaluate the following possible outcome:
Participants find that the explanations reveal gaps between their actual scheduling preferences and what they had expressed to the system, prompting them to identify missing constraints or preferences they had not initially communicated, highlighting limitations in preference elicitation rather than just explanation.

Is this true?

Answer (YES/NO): NO